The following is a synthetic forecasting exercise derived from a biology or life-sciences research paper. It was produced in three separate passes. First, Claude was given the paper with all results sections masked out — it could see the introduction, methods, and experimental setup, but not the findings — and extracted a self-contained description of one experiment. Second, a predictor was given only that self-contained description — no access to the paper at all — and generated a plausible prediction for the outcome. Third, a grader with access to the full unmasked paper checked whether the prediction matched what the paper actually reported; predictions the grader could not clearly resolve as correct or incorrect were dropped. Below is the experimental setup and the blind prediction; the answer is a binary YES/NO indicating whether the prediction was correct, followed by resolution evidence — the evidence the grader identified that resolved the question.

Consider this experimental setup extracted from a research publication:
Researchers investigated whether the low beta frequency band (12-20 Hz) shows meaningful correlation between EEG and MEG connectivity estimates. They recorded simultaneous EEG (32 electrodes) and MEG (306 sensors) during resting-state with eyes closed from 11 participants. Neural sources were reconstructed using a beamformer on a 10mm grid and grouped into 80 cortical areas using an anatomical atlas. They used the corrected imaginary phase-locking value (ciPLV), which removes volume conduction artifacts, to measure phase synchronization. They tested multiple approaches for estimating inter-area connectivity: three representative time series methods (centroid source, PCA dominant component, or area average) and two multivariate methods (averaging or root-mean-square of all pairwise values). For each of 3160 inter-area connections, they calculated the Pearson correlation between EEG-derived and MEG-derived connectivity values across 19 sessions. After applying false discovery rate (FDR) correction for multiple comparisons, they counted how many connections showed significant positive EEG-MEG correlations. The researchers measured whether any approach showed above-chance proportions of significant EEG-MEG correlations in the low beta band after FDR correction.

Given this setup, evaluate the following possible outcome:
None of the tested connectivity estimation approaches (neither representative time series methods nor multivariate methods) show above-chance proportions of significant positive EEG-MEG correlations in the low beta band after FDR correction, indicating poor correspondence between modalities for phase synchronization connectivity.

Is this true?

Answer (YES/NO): YES